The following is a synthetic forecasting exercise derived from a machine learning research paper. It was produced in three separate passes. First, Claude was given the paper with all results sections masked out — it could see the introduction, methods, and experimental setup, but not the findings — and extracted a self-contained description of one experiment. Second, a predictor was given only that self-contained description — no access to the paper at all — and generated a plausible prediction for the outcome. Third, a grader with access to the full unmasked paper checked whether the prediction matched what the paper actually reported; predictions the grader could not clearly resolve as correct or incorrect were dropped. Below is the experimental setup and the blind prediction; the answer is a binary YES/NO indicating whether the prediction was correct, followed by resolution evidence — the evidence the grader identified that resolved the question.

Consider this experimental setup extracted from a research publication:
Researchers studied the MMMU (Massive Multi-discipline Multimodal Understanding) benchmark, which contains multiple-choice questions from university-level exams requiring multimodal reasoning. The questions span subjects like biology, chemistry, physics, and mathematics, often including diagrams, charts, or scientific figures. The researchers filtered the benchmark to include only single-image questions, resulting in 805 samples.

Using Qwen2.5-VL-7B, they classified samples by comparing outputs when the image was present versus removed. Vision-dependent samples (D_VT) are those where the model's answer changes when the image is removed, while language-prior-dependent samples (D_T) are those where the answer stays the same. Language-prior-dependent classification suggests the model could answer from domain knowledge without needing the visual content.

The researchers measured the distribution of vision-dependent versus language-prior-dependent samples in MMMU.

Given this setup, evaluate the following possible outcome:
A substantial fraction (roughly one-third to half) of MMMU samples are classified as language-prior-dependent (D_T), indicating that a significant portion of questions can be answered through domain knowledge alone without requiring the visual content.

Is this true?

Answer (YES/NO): YES